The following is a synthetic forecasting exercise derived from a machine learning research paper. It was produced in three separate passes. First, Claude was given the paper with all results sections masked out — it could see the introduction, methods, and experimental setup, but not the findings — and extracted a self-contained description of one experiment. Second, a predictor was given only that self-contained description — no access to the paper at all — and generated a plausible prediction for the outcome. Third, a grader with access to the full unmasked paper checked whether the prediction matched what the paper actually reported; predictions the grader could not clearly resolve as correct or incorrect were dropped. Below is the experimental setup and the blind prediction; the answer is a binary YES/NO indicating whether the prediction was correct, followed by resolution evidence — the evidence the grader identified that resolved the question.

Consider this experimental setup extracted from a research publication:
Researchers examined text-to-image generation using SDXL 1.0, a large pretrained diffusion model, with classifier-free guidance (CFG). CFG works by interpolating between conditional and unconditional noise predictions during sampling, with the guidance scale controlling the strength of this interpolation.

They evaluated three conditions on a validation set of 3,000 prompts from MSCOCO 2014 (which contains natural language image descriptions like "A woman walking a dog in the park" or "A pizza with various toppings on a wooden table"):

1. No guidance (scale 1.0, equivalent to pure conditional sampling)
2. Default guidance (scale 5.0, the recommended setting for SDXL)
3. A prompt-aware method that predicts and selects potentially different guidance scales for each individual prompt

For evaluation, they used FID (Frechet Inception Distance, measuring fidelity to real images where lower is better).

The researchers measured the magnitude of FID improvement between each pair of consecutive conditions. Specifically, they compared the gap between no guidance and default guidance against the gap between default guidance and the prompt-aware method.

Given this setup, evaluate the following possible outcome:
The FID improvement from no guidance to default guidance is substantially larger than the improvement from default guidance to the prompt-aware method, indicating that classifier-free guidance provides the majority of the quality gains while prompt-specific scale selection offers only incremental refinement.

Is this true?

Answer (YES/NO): YES